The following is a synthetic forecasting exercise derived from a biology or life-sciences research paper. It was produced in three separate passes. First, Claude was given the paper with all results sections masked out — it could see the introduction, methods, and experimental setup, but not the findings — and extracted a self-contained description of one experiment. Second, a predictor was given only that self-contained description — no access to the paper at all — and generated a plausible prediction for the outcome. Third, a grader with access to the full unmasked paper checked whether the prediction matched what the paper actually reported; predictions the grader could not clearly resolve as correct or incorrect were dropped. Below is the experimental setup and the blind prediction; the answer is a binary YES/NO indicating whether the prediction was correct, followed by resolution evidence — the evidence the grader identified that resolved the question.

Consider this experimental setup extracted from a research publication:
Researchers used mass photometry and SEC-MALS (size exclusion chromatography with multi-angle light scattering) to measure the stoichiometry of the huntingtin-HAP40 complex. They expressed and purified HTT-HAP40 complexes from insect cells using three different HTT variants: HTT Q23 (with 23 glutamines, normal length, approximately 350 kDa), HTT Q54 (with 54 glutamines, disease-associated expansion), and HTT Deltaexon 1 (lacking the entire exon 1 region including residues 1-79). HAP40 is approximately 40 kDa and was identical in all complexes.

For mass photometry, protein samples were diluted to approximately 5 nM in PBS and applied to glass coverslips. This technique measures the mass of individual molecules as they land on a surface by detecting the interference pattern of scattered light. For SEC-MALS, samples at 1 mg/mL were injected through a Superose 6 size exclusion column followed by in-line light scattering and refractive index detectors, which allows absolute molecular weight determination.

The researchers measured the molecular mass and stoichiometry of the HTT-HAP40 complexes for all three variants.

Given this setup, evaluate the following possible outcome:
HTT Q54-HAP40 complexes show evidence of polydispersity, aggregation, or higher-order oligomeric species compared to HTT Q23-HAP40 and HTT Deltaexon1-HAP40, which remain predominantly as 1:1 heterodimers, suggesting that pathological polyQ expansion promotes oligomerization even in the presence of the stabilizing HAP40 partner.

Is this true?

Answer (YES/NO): NO